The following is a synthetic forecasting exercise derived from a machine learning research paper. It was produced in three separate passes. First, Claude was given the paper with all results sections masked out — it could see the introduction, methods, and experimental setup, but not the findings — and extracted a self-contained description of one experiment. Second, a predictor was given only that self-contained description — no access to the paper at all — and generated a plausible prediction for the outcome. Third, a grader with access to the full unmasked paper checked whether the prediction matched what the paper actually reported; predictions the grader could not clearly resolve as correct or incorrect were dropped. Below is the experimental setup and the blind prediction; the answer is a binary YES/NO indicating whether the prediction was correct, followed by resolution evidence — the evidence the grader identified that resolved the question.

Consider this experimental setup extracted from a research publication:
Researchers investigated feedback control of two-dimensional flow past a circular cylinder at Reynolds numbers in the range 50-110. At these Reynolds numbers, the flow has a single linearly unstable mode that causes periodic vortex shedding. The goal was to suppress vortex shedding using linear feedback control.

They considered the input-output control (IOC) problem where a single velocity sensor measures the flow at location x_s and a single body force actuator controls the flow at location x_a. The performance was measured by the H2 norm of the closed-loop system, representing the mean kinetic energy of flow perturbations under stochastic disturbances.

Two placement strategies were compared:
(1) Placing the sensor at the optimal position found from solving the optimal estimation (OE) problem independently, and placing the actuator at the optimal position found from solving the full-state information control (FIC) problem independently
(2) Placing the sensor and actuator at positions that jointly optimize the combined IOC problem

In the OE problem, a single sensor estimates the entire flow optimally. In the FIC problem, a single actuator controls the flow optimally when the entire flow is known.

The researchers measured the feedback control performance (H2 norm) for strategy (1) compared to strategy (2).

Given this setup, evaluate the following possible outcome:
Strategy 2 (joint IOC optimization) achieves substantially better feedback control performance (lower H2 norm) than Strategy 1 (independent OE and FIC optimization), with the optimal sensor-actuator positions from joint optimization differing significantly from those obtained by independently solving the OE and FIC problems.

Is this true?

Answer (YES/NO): YES